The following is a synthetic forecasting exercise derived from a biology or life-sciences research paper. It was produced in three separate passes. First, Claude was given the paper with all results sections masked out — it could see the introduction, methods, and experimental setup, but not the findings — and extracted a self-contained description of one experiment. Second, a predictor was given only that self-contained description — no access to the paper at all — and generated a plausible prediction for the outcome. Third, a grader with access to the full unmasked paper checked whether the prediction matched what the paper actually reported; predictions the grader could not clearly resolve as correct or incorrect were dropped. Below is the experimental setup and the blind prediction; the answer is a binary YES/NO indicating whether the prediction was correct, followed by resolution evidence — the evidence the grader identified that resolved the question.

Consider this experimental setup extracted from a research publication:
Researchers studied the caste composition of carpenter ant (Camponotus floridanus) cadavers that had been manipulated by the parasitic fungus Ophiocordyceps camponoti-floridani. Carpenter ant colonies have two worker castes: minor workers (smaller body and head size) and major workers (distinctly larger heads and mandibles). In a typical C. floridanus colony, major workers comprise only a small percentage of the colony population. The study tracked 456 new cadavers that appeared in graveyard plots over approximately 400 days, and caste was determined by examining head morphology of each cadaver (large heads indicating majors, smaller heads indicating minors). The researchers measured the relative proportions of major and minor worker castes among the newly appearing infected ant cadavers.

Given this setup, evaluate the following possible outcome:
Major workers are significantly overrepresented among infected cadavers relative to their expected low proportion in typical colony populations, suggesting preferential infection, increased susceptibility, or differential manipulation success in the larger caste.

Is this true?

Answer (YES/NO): NO